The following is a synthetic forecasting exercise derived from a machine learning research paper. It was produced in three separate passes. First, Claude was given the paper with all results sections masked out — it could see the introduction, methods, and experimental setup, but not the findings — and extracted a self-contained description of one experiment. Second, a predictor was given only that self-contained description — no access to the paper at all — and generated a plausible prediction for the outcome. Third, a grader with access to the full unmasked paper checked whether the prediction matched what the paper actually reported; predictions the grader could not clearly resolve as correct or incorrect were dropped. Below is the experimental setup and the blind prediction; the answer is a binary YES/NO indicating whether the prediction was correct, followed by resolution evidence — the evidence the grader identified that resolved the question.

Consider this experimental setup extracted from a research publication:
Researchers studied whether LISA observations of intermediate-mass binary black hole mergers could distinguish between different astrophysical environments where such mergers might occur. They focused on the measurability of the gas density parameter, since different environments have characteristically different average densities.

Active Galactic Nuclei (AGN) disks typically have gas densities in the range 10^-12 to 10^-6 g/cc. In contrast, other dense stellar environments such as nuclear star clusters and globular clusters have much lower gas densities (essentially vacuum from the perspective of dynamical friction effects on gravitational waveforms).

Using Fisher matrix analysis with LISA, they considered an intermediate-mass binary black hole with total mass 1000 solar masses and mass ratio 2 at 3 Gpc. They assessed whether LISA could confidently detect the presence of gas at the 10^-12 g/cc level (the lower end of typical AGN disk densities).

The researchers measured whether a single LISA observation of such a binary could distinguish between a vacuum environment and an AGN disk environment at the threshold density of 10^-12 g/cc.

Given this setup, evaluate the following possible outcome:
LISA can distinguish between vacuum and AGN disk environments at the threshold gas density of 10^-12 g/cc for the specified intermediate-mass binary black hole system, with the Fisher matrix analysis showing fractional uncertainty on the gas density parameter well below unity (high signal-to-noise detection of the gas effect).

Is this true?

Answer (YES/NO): NO